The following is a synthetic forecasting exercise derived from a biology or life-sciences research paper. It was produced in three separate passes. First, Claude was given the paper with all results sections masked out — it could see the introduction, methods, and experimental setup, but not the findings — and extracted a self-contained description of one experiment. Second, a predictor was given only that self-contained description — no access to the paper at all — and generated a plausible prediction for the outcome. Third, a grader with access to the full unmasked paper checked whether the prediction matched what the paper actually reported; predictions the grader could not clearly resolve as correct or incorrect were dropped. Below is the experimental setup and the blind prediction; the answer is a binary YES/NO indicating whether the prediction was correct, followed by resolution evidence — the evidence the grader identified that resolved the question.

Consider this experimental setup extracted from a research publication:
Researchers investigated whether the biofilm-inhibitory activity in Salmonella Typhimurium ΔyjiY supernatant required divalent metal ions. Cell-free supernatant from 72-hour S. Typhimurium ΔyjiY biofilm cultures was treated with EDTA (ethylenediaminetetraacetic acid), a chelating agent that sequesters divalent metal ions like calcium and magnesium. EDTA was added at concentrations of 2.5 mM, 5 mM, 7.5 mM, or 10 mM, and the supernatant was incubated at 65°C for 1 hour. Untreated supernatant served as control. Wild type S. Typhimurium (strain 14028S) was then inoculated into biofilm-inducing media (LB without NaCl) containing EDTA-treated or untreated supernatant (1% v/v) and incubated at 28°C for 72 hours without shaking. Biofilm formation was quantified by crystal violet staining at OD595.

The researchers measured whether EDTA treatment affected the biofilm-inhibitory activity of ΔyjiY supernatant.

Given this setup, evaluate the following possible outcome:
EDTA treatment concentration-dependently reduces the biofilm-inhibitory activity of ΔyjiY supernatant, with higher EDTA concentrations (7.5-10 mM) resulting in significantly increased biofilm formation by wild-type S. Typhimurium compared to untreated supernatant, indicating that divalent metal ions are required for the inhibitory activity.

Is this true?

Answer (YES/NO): NO